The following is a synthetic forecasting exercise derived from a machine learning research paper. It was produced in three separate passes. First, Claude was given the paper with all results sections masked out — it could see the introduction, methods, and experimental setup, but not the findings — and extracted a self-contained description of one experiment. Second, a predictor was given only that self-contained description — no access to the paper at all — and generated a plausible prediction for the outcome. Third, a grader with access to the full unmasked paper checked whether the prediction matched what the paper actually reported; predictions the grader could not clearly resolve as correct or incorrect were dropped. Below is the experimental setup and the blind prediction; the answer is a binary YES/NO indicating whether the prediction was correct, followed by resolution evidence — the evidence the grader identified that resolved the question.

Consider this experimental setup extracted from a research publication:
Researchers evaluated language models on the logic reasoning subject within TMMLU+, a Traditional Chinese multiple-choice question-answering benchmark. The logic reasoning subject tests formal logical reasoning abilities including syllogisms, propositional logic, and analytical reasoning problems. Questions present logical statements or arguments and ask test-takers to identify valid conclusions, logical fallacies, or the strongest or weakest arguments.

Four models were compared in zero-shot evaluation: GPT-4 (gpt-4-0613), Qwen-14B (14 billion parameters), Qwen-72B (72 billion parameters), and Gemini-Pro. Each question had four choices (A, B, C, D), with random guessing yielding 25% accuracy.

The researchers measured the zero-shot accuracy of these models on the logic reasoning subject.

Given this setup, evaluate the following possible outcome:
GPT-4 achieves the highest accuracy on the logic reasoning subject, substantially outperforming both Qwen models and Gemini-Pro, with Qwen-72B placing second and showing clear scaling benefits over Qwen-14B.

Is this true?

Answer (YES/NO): NO